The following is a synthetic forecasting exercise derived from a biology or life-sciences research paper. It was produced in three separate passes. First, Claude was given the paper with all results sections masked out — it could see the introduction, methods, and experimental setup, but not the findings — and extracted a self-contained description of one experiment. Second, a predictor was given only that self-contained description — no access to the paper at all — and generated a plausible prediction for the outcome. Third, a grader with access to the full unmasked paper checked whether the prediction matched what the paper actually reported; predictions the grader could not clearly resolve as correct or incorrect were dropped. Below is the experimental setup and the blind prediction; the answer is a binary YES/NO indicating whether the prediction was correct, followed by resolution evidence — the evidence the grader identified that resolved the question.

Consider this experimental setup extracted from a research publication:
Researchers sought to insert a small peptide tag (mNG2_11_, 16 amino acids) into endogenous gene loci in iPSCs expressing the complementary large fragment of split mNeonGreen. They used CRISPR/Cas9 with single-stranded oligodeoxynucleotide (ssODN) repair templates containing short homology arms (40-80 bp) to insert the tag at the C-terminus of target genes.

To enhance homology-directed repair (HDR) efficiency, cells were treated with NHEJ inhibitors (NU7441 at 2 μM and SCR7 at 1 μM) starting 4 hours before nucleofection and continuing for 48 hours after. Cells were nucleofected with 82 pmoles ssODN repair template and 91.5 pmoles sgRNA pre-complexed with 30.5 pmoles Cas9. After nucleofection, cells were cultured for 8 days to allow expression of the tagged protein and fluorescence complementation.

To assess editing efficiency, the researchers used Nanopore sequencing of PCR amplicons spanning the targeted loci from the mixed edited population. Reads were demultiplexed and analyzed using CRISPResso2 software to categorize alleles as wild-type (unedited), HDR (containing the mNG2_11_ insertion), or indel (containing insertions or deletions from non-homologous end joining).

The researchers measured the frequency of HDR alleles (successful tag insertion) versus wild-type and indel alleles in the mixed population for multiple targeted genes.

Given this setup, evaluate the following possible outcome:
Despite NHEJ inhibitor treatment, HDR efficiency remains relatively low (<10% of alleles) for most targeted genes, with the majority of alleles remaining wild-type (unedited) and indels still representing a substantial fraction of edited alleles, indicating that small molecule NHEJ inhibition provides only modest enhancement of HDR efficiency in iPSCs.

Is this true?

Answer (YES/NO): NO